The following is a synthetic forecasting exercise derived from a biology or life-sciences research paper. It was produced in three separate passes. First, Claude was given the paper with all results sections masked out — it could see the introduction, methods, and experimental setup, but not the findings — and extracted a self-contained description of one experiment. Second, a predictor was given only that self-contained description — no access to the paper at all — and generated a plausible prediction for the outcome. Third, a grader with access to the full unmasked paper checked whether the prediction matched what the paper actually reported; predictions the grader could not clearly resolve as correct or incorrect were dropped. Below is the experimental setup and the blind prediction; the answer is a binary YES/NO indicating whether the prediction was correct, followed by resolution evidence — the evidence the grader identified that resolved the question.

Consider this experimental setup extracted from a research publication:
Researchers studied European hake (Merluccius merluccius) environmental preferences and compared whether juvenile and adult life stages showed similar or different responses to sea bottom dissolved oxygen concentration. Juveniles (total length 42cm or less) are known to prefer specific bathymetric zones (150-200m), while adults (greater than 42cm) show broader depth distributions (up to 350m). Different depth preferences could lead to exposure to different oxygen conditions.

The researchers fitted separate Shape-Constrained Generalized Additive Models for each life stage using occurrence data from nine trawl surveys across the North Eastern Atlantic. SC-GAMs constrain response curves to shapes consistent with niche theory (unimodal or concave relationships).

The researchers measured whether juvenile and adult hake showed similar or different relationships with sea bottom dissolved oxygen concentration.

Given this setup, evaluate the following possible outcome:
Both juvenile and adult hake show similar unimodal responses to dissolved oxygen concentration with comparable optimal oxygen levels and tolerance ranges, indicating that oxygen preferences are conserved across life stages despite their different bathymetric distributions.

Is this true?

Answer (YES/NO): NO